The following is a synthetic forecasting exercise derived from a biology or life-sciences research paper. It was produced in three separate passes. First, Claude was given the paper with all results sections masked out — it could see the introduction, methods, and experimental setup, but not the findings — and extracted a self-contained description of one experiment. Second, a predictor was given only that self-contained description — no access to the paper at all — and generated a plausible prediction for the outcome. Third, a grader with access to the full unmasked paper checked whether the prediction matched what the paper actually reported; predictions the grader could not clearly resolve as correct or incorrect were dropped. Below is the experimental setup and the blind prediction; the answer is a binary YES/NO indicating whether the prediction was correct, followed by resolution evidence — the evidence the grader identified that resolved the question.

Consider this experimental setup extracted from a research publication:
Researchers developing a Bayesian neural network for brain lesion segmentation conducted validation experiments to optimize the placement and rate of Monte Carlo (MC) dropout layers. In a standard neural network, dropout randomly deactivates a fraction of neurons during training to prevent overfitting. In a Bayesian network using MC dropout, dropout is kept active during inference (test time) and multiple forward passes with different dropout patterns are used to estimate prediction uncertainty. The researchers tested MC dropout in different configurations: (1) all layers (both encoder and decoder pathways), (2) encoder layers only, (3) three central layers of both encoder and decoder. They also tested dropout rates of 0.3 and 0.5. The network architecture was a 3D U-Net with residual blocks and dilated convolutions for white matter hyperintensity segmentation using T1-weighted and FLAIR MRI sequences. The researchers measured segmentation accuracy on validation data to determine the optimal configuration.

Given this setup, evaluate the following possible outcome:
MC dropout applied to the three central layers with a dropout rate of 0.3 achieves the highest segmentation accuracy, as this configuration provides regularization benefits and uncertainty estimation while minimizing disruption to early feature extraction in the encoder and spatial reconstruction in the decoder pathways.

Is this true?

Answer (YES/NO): NO